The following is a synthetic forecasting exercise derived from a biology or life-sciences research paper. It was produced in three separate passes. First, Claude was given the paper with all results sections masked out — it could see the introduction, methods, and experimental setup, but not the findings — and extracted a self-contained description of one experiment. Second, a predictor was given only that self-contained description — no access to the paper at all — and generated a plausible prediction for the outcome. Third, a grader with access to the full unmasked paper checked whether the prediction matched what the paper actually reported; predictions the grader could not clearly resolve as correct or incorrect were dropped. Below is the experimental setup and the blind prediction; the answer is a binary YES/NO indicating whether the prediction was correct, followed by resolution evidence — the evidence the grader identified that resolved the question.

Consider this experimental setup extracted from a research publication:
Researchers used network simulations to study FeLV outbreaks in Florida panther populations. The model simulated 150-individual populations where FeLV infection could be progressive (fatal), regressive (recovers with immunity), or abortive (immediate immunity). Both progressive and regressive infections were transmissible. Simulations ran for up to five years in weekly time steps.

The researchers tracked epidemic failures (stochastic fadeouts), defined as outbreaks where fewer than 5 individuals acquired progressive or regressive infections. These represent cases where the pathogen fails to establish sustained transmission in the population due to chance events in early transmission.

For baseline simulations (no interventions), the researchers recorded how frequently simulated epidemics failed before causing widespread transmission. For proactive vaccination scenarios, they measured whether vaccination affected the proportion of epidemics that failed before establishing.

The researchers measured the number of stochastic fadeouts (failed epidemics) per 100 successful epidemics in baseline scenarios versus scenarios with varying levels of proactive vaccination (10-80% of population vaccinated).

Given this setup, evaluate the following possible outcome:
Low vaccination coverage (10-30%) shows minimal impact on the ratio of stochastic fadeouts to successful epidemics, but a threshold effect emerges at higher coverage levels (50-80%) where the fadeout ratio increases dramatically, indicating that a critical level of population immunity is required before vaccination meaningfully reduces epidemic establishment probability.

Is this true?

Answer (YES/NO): NO